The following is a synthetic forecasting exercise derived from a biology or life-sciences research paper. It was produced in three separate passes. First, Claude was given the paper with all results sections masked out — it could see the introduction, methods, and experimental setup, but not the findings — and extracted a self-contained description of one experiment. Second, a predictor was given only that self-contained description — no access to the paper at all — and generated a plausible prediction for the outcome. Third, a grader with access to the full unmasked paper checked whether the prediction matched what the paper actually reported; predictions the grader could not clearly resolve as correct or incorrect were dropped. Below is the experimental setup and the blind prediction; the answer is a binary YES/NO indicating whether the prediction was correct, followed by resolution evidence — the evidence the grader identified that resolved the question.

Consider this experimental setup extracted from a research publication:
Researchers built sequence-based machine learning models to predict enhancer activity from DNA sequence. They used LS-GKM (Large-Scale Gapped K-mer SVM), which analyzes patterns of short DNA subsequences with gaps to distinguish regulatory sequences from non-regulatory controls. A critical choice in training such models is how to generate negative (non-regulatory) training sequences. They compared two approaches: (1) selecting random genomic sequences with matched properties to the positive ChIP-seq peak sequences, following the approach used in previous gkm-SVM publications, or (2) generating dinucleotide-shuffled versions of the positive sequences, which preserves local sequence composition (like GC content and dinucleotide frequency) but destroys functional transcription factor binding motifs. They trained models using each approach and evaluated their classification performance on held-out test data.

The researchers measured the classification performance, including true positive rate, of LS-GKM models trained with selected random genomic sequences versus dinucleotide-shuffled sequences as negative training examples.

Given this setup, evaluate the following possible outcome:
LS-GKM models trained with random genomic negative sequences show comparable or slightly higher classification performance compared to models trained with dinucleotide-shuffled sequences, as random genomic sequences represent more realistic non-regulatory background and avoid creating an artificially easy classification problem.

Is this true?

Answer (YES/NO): YES